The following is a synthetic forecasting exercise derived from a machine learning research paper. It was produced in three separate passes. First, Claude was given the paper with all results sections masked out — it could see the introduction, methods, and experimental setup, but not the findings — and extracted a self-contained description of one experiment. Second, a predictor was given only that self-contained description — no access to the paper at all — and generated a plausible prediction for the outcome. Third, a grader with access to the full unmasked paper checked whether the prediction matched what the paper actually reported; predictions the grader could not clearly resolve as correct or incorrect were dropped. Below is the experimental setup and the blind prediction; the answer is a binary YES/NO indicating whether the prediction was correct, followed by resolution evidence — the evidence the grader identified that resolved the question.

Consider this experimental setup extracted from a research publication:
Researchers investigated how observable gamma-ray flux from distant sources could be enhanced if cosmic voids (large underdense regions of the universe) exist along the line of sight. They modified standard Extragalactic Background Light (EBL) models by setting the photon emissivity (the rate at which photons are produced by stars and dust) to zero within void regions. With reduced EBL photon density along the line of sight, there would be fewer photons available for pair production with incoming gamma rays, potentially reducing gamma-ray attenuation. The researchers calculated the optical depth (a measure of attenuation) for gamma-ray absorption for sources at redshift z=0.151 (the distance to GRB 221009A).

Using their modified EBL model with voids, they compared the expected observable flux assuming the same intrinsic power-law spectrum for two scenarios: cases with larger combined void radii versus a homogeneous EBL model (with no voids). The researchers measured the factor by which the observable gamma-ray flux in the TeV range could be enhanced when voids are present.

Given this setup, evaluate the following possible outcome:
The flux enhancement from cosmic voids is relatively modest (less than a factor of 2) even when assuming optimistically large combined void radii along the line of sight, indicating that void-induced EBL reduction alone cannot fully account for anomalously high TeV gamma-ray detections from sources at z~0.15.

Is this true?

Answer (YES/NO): NO